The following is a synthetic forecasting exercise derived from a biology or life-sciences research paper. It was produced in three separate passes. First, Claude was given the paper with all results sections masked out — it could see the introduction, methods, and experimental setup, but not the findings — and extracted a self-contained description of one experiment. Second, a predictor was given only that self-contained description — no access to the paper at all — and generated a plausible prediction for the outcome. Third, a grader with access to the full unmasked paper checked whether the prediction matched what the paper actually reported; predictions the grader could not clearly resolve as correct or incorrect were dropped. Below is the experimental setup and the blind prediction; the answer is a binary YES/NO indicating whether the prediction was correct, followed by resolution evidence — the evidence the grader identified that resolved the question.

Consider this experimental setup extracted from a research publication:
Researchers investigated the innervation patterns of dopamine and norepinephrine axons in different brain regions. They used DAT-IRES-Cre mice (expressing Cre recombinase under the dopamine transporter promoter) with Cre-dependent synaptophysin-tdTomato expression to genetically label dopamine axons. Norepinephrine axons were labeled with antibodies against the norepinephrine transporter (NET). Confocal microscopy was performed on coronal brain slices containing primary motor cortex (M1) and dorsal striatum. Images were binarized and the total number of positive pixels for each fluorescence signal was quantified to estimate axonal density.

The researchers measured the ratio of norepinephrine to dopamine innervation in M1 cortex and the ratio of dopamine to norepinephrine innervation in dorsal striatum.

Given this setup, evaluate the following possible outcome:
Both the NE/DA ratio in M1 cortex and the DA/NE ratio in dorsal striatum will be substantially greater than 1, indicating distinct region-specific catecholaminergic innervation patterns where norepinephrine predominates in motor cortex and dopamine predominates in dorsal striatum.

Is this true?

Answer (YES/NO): YES